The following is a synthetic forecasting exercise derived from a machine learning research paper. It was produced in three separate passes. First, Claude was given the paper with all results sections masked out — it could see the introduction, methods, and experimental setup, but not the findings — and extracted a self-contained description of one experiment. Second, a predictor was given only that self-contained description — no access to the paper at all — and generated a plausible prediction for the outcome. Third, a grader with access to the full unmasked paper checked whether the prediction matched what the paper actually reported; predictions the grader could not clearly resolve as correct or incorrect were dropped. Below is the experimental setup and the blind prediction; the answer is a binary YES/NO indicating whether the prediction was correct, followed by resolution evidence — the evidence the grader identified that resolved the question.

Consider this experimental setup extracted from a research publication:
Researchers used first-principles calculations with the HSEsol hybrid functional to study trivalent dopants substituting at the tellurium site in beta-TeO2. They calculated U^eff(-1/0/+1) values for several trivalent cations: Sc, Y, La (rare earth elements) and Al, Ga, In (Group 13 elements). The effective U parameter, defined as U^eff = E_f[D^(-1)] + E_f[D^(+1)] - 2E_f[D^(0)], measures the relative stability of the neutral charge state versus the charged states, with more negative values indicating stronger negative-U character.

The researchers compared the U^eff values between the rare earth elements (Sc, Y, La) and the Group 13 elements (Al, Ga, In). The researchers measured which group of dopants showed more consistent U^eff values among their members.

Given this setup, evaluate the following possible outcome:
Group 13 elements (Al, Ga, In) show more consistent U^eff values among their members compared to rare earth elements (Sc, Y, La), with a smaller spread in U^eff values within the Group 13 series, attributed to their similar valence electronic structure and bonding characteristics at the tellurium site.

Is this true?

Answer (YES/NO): NO